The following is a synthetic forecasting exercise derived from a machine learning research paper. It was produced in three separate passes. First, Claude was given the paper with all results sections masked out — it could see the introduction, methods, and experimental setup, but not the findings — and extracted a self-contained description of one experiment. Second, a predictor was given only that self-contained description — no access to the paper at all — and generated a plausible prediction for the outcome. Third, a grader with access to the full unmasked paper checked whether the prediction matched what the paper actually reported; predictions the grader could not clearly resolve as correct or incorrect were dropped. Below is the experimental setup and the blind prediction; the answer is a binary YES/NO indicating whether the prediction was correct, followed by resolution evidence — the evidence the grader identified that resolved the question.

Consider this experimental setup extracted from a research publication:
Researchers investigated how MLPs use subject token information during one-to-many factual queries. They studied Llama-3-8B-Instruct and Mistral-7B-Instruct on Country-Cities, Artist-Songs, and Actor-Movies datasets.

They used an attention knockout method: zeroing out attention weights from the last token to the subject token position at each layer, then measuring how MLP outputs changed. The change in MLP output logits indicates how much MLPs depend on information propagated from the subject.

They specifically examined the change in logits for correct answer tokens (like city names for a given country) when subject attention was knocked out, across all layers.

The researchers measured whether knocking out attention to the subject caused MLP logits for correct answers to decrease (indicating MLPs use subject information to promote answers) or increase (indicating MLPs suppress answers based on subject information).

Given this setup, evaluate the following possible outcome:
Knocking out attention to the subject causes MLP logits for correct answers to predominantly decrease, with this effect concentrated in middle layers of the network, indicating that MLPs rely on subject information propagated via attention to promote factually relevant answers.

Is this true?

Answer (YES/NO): NO